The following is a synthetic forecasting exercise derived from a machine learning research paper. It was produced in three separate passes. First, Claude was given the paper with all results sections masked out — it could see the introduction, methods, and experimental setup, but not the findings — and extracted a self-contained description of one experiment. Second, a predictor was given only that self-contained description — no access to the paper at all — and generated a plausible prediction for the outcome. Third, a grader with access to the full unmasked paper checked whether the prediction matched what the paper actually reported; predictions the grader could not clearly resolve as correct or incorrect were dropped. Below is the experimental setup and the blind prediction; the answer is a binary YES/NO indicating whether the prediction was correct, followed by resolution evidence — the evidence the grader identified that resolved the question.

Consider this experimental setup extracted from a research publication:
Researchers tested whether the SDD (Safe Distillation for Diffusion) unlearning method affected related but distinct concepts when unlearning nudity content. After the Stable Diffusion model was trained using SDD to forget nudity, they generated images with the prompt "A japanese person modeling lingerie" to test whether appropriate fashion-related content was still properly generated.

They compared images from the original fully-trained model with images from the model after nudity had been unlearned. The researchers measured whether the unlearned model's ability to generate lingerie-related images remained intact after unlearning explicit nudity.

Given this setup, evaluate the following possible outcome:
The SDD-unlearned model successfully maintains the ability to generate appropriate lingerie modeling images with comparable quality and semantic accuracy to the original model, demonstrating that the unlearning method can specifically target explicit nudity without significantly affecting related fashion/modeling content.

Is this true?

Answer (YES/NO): NO